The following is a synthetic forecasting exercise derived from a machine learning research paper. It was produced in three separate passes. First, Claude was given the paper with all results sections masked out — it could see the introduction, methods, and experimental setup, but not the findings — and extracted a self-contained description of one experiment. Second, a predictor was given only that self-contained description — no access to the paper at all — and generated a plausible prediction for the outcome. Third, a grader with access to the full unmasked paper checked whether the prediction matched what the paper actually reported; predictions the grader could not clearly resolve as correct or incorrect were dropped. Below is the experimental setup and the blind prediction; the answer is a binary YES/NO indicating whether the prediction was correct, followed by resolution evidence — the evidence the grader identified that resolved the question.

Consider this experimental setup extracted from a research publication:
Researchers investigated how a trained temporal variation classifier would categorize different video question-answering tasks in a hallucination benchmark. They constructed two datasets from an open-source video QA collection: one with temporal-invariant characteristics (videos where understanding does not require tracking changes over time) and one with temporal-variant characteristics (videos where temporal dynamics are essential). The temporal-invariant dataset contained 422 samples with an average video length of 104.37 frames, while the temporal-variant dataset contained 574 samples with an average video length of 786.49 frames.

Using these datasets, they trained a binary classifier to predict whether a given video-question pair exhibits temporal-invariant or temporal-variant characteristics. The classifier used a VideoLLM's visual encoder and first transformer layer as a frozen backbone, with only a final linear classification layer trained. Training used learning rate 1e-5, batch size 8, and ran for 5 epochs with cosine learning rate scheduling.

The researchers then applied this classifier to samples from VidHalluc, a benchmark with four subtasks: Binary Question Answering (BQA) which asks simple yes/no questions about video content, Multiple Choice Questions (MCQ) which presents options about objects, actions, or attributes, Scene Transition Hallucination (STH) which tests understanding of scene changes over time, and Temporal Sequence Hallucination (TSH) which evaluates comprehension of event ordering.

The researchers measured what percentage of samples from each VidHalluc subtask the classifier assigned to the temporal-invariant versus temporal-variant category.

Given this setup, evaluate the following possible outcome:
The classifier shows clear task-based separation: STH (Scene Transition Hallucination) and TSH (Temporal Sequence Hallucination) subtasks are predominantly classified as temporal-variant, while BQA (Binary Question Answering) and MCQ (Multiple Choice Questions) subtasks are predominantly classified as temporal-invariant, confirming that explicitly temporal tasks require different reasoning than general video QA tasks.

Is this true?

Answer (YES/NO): YES